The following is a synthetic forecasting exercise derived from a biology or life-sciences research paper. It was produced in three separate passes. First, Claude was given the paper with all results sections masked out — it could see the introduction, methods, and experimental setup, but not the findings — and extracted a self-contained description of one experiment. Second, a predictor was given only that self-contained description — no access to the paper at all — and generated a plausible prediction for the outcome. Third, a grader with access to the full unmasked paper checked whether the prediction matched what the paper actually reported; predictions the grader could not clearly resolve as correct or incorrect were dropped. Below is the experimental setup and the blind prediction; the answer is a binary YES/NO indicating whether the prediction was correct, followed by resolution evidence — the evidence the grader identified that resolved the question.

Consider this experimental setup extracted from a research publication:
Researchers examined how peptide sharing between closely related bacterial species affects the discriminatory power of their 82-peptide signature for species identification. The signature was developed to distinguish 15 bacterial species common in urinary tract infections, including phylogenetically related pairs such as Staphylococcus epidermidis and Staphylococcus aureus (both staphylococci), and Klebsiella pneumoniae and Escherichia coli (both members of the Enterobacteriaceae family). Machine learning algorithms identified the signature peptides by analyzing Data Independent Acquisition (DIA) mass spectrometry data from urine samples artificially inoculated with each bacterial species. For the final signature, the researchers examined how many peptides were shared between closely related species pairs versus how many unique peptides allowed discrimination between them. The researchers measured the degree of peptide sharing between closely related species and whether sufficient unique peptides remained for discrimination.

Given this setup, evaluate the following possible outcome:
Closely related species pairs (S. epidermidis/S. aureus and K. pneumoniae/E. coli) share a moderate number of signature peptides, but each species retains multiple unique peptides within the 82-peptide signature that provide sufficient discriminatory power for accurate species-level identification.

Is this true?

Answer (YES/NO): NO